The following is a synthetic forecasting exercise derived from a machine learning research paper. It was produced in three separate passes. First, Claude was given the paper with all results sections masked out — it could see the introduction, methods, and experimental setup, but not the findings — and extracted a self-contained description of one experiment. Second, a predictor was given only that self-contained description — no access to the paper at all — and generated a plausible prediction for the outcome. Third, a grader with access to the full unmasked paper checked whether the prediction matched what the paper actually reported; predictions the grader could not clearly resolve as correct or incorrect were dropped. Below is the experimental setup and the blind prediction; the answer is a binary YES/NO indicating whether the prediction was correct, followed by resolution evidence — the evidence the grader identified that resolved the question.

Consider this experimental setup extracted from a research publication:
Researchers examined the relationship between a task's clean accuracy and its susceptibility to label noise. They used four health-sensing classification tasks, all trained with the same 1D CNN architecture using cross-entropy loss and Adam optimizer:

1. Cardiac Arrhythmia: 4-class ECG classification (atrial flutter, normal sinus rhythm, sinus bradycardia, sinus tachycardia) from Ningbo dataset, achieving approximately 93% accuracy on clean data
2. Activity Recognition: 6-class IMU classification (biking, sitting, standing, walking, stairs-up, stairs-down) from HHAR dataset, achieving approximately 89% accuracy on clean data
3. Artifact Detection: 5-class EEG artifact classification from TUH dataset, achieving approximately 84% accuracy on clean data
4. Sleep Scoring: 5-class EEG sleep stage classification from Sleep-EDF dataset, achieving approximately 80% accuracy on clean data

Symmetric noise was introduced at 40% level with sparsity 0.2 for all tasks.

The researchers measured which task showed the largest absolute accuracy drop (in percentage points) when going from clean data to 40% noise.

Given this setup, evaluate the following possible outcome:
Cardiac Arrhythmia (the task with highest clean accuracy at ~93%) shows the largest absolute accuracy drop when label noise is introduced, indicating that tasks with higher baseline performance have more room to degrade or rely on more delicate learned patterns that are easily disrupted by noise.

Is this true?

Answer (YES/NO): NO